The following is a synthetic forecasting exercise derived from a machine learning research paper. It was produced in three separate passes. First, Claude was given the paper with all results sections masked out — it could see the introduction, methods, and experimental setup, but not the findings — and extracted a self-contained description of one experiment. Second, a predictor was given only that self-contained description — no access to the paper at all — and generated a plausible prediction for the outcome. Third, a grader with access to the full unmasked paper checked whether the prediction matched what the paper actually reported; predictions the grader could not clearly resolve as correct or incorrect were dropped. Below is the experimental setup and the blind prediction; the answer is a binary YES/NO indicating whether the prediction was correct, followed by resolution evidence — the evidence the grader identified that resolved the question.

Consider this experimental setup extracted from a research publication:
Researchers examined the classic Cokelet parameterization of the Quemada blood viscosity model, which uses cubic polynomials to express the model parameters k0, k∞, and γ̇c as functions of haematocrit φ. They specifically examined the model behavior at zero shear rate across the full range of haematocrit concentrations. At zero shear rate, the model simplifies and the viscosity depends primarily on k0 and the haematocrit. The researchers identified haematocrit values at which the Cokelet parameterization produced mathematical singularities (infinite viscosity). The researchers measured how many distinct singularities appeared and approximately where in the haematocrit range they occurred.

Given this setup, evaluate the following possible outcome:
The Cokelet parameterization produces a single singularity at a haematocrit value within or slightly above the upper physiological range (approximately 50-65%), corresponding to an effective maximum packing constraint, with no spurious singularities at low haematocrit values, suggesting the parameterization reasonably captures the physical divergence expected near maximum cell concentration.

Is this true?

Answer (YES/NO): NO